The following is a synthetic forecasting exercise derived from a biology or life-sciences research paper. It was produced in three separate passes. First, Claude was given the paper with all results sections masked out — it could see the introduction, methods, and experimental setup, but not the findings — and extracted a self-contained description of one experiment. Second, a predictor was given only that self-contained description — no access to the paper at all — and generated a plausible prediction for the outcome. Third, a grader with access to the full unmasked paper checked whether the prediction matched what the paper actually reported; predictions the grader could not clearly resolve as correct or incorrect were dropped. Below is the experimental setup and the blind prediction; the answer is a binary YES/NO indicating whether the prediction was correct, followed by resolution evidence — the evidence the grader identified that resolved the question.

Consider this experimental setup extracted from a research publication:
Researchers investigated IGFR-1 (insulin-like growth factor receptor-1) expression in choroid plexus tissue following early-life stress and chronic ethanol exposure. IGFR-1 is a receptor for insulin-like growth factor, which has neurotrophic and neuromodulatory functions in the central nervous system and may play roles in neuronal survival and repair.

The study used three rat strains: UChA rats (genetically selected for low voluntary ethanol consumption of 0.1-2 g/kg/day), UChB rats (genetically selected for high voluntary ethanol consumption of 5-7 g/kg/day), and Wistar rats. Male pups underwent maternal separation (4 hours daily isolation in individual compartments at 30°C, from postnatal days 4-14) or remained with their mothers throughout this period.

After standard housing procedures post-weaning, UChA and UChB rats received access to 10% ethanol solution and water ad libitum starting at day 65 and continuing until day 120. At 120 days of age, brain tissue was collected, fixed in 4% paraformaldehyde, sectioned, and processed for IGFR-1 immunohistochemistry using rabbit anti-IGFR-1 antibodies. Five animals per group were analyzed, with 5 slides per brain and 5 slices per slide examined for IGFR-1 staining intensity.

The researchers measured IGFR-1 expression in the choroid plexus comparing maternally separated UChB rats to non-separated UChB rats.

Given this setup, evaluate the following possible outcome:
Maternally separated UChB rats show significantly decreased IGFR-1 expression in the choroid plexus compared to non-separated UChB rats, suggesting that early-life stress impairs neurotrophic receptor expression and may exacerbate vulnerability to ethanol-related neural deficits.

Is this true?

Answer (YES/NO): NO